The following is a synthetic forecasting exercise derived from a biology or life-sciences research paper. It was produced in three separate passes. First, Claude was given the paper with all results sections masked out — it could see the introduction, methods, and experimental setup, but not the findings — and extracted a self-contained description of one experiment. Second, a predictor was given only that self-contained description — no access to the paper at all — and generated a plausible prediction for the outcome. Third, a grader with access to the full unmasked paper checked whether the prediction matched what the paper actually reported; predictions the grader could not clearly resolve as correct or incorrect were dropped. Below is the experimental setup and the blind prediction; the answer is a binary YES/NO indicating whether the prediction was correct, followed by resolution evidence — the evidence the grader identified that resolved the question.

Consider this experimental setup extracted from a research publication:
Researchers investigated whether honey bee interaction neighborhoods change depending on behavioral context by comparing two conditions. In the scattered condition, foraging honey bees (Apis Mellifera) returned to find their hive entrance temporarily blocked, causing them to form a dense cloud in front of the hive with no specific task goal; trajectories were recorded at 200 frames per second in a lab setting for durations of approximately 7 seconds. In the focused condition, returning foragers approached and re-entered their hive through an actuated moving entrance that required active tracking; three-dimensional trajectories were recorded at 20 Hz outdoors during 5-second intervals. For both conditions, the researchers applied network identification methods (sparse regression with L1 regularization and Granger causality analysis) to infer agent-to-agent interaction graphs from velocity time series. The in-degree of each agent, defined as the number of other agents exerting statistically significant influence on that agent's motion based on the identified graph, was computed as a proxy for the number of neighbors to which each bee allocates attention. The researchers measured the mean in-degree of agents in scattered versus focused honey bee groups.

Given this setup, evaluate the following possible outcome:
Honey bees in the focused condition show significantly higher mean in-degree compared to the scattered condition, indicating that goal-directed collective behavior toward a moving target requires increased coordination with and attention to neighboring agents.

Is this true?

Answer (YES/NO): NO